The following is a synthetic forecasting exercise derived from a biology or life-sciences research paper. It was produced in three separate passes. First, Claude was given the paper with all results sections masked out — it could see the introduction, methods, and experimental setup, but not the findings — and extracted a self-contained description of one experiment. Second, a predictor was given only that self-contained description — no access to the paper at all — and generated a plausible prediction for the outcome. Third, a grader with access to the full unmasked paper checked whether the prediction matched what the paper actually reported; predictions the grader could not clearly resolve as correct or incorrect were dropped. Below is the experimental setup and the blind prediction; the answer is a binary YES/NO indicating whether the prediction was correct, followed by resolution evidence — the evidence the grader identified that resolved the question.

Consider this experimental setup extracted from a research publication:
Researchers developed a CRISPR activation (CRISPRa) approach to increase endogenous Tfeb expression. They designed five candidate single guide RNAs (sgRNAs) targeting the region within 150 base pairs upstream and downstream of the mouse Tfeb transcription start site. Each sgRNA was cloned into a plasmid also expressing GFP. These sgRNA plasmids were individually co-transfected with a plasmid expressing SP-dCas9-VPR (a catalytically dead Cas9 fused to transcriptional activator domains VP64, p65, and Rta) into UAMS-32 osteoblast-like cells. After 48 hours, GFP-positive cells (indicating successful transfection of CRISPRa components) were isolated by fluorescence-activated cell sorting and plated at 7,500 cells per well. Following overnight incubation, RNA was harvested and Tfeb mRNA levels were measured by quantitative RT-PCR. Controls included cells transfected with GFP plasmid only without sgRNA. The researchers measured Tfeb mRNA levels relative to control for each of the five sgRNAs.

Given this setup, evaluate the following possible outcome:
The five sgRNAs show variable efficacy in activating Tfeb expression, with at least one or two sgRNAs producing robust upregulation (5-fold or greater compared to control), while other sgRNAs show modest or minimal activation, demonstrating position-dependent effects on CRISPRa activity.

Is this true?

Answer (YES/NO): YES